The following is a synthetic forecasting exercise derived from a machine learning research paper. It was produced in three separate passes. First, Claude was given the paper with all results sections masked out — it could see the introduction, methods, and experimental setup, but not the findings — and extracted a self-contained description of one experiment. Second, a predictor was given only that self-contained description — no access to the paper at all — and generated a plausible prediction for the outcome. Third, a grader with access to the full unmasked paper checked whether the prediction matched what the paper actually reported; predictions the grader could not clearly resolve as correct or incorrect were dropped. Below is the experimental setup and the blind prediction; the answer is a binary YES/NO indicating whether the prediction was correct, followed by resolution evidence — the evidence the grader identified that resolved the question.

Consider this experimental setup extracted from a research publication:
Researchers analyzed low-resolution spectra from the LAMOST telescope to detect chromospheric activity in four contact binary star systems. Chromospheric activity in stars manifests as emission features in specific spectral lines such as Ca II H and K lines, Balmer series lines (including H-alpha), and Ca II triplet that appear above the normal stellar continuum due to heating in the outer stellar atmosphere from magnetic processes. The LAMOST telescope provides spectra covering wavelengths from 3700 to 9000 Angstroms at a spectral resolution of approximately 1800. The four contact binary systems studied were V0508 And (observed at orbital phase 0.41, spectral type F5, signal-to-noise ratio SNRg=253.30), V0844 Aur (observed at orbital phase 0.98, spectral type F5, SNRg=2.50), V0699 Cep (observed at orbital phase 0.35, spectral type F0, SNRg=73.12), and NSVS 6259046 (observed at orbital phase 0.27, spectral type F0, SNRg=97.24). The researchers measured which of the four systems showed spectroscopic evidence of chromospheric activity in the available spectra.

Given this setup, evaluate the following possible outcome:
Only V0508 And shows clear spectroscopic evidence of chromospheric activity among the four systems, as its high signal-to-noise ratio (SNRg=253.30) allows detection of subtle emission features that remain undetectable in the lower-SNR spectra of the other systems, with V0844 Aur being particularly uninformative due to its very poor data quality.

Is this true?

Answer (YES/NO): NO